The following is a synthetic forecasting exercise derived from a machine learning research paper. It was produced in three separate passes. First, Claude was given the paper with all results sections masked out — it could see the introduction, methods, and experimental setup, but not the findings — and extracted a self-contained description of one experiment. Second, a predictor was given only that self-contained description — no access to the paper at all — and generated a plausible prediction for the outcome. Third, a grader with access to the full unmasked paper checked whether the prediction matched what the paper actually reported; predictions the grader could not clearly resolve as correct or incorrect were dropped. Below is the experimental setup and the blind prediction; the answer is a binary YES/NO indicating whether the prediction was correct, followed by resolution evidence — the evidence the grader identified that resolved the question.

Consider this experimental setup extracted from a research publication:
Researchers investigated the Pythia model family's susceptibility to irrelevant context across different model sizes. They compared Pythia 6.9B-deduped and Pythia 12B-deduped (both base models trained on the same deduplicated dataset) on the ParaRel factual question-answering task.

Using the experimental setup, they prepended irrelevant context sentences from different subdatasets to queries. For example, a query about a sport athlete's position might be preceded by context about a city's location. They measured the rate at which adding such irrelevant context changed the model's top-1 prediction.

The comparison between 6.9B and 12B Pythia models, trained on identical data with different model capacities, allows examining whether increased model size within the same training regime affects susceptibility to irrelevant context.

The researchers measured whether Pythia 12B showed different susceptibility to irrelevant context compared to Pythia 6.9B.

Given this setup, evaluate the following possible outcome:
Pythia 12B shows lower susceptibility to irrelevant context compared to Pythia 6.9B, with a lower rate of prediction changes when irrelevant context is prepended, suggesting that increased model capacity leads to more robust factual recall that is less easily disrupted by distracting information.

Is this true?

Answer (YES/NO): NO